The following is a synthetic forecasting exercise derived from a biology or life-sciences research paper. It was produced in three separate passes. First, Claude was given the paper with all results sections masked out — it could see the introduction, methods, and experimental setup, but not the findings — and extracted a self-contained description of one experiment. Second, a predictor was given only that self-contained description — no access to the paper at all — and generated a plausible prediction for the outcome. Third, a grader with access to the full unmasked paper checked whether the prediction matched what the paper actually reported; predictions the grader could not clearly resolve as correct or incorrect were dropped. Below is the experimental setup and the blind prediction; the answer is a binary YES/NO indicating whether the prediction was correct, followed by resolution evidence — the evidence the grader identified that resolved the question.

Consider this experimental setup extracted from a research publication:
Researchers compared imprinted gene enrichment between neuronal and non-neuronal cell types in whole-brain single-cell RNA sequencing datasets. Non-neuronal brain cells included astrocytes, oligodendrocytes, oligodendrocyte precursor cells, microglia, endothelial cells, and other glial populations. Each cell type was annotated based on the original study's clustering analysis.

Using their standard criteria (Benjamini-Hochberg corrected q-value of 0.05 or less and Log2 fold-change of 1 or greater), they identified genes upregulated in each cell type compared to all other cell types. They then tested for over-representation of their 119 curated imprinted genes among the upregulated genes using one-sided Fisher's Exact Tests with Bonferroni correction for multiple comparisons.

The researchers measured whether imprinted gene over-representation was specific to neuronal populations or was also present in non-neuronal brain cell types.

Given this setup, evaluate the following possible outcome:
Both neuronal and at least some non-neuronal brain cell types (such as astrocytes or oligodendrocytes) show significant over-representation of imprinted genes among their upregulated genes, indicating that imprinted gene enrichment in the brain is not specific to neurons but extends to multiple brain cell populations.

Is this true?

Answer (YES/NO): NO